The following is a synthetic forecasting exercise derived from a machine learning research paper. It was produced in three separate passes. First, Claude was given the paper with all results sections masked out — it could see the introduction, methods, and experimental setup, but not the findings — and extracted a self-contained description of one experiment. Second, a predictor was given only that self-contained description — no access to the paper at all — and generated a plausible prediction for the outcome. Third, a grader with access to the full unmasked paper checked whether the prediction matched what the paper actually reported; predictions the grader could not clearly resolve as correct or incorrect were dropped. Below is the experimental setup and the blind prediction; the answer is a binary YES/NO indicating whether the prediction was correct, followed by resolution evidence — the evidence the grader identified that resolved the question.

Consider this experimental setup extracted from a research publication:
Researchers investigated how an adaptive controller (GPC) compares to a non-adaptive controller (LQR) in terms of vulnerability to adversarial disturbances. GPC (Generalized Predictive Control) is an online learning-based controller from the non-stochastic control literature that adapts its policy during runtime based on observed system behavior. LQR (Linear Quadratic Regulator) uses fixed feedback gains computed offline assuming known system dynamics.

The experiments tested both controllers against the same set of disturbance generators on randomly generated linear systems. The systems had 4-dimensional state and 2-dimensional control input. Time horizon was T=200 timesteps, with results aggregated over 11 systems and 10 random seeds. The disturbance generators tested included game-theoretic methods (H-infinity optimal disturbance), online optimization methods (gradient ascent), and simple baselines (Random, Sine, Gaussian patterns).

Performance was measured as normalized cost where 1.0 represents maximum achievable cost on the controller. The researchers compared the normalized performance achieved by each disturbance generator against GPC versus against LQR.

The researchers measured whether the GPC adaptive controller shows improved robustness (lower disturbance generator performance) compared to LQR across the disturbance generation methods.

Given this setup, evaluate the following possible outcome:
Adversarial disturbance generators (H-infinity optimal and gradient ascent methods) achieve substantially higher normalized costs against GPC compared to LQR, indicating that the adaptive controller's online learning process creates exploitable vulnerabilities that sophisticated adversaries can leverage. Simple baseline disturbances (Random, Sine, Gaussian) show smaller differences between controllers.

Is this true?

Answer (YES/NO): NO